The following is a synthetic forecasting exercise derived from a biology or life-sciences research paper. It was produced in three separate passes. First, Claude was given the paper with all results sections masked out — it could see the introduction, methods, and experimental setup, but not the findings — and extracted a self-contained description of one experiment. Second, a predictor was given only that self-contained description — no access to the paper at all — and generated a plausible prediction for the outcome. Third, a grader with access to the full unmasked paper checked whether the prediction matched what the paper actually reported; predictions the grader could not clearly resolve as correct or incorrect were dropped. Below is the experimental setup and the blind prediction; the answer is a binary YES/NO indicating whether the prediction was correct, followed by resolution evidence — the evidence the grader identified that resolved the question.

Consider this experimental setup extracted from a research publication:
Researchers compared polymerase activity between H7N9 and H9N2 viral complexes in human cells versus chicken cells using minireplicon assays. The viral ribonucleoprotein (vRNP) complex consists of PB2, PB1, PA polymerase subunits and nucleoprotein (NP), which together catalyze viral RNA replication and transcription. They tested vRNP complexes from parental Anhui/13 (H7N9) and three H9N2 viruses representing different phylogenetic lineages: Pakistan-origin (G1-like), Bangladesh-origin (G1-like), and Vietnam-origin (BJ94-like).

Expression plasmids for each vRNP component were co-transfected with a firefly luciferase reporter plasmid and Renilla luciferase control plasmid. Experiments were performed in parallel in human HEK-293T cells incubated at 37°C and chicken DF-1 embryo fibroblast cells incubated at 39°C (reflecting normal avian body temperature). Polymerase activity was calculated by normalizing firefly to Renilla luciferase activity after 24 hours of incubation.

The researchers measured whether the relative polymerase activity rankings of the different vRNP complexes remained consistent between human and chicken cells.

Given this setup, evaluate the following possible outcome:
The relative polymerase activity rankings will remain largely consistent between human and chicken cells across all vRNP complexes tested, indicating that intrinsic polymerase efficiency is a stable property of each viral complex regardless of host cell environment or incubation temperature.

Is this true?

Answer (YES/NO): NO